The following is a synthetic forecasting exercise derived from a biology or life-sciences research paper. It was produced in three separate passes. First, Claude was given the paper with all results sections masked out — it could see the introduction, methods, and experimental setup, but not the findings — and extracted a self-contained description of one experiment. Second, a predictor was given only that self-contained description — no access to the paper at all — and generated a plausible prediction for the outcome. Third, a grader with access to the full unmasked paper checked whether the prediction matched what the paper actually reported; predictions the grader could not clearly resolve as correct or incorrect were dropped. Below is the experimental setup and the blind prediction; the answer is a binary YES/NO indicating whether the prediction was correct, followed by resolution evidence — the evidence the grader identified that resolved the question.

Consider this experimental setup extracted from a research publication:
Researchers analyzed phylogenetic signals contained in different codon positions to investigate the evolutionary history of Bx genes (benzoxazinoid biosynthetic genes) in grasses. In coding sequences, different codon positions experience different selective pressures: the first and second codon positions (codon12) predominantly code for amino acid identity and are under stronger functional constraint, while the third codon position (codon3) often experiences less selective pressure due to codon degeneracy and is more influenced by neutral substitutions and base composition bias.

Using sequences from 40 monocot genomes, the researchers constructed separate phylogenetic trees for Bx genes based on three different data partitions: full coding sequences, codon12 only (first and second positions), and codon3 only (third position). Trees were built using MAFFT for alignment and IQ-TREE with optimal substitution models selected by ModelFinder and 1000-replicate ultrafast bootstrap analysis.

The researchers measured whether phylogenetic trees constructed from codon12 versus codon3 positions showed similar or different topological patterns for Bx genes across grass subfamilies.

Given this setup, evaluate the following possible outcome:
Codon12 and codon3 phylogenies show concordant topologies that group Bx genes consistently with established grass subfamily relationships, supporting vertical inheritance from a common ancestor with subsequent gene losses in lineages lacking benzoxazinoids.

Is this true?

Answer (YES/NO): NO